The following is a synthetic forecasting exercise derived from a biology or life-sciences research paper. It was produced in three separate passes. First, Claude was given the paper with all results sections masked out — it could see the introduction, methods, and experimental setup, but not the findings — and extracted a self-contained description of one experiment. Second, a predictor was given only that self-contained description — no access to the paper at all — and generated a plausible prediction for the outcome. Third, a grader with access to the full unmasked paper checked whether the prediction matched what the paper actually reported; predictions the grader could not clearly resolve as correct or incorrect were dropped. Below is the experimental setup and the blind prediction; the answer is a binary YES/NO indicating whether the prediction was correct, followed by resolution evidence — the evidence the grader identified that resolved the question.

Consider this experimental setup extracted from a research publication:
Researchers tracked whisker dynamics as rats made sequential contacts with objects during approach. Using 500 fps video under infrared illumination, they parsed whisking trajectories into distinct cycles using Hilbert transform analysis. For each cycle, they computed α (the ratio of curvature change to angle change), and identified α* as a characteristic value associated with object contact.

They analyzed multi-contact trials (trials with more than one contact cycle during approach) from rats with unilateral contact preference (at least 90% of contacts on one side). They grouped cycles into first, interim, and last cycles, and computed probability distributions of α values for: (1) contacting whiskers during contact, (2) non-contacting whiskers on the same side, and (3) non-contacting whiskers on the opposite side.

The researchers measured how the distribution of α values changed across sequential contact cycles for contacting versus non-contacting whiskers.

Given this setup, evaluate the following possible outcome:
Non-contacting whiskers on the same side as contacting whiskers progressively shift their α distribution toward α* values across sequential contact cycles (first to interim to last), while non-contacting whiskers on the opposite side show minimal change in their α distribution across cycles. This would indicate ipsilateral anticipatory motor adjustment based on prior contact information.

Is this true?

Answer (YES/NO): NO